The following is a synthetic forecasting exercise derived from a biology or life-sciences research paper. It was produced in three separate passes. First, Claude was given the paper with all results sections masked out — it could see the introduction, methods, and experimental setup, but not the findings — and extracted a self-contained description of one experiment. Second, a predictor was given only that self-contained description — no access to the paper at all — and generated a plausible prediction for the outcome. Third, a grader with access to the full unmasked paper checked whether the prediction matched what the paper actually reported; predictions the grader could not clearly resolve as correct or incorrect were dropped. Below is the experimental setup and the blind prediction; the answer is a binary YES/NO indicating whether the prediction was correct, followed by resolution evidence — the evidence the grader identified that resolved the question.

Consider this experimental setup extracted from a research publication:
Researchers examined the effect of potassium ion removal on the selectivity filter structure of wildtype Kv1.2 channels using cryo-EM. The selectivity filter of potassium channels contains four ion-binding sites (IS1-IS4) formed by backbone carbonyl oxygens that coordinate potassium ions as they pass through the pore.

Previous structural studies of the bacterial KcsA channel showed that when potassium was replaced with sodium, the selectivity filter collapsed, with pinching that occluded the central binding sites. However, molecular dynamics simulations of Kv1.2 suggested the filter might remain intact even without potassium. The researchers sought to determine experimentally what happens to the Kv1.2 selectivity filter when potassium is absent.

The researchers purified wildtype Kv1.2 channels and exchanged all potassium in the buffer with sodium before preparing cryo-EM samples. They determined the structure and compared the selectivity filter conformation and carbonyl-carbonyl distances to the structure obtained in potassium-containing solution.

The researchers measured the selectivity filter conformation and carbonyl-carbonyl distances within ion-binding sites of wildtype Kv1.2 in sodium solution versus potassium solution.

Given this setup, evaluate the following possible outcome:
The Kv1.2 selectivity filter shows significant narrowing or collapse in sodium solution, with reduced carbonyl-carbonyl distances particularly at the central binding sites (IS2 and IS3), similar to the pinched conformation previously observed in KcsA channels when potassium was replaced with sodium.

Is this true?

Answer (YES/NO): NO